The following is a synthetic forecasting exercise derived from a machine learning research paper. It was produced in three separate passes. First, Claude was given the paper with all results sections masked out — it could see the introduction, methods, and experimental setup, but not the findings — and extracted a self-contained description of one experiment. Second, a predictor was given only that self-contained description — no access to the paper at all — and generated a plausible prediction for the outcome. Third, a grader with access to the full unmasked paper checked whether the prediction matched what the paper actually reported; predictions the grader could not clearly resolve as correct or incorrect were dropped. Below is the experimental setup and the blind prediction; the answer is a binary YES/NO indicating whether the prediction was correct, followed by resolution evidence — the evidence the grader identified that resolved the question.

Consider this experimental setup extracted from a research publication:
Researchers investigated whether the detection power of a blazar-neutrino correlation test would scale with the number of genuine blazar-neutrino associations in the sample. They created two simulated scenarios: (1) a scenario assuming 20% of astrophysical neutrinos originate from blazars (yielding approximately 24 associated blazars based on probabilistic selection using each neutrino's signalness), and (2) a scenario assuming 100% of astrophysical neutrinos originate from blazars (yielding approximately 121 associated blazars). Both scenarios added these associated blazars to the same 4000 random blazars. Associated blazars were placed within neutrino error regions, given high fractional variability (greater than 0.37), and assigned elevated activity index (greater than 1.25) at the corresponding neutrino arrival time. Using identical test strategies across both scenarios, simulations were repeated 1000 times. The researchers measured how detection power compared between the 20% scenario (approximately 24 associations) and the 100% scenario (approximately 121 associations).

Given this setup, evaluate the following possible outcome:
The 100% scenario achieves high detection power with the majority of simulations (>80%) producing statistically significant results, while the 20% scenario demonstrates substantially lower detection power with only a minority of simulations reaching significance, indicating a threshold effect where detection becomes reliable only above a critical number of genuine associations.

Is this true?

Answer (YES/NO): NO